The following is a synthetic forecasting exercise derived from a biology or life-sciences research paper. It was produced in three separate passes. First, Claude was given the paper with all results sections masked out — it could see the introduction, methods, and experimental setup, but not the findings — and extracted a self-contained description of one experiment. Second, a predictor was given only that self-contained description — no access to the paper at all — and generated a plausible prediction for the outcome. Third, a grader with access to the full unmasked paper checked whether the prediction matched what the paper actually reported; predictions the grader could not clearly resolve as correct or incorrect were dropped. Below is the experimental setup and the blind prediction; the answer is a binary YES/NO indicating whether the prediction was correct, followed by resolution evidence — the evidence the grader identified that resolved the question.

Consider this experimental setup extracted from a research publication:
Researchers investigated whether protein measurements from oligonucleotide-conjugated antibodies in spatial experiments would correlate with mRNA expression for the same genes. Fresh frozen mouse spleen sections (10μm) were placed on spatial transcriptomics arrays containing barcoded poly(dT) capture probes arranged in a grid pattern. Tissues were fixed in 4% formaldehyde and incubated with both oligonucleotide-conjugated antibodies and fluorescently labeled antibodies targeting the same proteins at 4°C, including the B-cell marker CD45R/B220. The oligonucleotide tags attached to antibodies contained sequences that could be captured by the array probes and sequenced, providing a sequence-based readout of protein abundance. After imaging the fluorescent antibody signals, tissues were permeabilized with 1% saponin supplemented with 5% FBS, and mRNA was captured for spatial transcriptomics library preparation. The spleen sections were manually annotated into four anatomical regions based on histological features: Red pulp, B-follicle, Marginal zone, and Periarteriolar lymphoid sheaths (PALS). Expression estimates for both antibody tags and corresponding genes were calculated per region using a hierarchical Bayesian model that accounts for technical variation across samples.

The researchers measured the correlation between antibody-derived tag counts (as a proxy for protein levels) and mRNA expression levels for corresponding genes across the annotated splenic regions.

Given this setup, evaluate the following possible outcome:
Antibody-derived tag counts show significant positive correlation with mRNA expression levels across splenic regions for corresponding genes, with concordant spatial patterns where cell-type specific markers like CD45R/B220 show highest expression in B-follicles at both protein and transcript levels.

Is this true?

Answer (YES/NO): NO